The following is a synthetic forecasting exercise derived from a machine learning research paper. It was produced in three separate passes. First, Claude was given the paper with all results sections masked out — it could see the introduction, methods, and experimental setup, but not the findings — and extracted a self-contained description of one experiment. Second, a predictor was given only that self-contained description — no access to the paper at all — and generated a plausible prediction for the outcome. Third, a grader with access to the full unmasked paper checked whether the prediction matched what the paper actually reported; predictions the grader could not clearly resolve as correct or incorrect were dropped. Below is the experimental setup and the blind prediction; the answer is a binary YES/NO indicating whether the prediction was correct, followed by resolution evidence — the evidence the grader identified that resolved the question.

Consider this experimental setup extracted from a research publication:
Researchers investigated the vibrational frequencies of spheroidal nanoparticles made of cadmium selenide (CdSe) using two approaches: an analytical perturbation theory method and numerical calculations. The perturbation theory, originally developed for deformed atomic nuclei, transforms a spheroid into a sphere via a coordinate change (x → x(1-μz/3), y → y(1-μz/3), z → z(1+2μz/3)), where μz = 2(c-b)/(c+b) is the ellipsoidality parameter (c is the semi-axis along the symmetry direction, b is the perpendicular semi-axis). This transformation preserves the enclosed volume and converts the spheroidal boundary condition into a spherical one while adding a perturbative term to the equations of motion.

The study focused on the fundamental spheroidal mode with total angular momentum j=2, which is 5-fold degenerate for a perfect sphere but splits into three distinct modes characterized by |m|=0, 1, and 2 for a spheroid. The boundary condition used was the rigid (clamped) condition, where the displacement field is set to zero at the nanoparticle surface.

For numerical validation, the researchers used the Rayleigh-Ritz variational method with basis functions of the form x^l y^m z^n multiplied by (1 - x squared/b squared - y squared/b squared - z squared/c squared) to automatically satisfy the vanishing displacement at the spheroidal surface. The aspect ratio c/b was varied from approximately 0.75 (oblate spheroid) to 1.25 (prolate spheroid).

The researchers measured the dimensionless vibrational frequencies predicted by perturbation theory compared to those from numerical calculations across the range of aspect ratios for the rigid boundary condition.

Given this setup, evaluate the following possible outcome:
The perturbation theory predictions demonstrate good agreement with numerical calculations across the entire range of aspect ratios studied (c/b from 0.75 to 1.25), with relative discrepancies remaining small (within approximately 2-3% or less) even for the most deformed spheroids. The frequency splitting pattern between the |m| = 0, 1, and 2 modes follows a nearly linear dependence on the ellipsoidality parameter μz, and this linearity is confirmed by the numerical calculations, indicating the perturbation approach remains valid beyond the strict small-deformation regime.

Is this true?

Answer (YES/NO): NO